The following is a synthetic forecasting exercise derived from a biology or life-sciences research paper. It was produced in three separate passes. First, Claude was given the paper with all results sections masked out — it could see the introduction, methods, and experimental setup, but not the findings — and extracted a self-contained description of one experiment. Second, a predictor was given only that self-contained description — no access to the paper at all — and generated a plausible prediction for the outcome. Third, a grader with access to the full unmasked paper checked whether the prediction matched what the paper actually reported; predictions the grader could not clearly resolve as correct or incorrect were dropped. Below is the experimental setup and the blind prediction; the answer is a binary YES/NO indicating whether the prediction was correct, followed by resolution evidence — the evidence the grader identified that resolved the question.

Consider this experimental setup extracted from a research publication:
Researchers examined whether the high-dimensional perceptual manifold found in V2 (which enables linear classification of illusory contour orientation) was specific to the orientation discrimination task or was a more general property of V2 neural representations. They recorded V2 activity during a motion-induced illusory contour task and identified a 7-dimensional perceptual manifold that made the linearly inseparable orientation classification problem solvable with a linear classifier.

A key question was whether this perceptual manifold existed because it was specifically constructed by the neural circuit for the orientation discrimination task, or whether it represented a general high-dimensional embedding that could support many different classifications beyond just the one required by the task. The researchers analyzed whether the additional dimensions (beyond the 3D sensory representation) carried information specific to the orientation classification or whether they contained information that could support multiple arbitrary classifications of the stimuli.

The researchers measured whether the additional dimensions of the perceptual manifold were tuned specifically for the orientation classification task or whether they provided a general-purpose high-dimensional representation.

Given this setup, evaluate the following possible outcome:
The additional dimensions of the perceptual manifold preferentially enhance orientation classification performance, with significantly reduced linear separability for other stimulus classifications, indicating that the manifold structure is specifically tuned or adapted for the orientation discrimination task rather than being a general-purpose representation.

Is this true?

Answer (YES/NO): NO